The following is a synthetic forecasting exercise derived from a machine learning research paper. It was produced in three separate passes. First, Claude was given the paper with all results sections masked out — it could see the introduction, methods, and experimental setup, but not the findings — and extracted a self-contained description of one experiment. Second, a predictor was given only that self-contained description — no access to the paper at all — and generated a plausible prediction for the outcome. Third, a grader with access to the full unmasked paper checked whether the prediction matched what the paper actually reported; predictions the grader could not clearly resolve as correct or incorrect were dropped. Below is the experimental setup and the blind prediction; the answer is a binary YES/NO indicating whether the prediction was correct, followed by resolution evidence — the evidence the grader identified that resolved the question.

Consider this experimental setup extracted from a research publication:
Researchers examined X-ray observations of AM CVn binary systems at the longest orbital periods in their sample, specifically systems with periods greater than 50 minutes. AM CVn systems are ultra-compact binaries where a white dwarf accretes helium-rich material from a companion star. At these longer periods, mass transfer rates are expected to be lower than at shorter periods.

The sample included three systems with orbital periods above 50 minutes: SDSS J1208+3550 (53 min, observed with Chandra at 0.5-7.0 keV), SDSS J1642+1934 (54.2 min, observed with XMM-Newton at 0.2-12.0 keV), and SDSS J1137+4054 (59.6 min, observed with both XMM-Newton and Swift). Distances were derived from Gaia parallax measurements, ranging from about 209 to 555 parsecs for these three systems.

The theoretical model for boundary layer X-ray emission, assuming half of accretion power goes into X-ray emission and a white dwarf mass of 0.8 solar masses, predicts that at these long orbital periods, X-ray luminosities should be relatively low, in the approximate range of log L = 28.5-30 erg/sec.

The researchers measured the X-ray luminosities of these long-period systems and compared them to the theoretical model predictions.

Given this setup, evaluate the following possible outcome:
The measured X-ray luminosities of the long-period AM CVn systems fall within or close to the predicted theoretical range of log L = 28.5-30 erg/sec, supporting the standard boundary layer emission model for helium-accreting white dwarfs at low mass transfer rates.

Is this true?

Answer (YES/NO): YES